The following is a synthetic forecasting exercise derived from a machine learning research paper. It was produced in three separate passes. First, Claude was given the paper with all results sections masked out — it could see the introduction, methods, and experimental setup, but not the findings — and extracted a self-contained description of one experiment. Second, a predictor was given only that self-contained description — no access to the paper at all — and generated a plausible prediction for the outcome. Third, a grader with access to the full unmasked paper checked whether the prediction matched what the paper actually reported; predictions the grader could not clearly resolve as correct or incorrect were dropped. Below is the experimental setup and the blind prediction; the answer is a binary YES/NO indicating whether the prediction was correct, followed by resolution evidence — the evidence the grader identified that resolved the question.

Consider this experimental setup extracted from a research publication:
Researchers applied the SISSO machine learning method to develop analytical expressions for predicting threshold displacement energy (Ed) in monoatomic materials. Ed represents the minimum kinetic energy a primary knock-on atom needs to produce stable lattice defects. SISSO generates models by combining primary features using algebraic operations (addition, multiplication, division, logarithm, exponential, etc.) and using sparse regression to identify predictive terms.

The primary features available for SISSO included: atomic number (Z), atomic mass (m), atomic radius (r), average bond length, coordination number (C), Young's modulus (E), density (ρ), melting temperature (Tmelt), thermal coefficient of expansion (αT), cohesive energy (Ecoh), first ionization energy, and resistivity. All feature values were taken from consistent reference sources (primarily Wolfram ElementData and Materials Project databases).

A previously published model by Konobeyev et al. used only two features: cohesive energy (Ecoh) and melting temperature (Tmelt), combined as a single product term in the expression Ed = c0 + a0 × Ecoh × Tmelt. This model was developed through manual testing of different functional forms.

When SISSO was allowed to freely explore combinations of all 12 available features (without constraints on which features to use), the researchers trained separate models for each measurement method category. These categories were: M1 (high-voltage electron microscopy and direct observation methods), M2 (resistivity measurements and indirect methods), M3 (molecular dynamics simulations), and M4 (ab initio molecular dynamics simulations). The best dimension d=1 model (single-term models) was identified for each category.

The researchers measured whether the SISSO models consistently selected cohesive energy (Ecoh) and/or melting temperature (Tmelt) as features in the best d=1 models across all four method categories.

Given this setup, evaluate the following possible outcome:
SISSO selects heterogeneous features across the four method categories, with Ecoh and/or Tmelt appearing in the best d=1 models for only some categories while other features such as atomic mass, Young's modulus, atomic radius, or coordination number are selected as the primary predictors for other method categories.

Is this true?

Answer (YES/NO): NO